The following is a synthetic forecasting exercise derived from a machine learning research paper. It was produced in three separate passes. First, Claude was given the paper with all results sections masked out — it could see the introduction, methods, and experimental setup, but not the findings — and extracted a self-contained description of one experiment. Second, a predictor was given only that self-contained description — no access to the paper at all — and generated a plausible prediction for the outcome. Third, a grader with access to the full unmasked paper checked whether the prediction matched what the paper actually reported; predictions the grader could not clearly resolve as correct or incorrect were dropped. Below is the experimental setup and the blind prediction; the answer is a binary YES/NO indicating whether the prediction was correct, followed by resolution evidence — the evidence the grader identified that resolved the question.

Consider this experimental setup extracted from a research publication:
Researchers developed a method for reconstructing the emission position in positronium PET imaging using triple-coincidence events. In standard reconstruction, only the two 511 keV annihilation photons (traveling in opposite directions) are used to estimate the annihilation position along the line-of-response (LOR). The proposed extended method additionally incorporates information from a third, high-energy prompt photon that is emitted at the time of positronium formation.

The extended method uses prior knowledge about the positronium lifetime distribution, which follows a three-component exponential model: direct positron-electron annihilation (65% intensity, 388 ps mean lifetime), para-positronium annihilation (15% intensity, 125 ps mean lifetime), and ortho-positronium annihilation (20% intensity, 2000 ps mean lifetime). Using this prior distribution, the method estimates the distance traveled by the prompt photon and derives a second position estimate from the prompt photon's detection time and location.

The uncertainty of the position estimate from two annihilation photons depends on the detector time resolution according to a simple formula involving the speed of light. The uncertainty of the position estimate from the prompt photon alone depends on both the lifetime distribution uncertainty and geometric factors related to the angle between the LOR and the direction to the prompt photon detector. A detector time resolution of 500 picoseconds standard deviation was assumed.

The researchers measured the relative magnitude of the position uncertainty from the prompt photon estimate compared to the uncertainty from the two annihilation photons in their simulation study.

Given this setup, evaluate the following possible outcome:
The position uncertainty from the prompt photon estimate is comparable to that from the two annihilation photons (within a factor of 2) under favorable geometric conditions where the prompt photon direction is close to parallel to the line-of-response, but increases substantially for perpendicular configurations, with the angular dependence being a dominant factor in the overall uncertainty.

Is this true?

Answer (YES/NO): NO